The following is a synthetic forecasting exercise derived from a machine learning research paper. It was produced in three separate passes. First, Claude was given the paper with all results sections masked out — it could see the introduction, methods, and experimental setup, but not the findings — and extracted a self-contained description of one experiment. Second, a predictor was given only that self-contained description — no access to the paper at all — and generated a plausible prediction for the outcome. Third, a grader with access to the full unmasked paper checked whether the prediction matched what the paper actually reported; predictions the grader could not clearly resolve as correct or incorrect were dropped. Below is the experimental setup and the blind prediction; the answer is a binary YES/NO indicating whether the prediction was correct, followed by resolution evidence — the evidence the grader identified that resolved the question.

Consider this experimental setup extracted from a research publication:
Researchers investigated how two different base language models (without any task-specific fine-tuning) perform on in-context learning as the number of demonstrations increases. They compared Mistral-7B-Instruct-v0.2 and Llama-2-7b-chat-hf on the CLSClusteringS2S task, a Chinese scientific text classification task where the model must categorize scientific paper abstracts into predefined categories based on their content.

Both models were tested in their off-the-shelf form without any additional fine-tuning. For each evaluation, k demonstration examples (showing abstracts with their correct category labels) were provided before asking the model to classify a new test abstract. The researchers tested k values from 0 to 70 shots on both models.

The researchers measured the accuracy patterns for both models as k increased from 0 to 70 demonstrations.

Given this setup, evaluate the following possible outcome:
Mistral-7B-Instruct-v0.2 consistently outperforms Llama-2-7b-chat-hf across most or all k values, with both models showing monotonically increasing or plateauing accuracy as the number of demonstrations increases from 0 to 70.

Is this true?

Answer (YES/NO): NO